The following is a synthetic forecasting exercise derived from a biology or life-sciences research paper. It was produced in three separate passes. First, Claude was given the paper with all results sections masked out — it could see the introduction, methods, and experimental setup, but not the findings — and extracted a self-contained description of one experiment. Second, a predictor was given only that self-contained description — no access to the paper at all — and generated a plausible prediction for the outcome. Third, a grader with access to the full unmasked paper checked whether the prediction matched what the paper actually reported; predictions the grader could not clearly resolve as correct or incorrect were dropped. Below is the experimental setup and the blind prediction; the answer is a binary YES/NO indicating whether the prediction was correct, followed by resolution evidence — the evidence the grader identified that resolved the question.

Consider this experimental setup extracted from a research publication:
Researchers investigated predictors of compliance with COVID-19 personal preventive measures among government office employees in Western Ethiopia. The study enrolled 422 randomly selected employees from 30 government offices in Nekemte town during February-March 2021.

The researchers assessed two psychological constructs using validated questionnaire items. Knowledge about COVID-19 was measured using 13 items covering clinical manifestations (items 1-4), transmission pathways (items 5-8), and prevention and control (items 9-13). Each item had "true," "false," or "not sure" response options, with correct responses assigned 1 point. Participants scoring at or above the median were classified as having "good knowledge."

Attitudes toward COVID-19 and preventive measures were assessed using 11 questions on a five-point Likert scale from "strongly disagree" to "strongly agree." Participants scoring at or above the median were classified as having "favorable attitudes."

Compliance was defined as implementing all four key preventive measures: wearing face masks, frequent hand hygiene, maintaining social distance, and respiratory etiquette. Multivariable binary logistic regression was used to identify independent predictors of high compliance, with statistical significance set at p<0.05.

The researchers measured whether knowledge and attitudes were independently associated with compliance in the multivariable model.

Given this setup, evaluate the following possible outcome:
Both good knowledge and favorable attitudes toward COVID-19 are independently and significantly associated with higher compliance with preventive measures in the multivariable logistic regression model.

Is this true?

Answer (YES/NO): NO